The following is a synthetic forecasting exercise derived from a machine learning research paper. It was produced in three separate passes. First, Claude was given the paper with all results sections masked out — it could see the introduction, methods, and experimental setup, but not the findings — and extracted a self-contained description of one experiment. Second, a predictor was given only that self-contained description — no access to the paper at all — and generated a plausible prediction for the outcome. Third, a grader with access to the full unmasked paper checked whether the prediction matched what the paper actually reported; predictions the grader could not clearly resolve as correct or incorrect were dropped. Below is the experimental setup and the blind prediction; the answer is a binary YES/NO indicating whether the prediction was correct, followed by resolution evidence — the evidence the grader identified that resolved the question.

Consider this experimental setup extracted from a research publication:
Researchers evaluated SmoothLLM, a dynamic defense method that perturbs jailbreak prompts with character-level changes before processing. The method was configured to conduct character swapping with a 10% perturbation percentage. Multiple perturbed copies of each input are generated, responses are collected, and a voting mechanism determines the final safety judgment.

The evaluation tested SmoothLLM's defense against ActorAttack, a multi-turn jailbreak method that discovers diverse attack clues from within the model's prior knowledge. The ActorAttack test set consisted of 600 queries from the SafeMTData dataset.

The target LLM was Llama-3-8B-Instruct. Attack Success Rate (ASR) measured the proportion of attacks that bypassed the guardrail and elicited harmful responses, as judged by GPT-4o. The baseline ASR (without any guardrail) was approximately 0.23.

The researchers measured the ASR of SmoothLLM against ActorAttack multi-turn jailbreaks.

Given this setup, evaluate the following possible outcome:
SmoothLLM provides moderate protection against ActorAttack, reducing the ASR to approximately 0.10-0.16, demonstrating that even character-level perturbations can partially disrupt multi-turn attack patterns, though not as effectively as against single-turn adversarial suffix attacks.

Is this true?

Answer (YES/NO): NO